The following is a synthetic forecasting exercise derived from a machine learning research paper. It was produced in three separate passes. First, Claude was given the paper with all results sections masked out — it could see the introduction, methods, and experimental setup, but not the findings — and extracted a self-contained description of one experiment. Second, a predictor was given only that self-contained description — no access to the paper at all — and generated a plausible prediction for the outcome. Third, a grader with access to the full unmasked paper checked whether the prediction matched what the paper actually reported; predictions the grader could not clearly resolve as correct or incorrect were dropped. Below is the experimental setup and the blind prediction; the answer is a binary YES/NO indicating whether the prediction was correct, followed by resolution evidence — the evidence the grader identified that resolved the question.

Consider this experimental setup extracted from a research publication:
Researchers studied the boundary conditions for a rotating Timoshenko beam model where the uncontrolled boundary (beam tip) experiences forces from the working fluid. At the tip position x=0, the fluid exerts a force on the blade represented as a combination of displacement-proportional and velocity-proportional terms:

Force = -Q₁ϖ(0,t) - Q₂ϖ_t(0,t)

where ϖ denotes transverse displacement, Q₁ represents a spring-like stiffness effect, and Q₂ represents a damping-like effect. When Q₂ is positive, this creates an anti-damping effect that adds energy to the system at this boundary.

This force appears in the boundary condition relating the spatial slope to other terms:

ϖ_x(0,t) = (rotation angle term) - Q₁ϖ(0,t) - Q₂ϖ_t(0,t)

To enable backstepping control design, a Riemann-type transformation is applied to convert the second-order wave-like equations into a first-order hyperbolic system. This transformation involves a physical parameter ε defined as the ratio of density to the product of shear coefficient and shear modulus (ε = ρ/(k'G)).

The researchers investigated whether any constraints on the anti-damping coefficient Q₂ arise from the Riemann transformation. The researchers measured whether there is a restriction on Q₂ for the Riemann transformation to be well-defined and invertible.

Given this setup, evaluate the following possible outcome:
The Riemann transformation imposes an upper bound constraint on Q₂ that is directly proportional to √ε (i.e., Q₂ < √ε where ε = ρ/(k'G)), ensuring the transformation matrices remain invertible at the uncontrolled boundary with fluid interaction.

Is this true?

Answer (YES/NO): NO